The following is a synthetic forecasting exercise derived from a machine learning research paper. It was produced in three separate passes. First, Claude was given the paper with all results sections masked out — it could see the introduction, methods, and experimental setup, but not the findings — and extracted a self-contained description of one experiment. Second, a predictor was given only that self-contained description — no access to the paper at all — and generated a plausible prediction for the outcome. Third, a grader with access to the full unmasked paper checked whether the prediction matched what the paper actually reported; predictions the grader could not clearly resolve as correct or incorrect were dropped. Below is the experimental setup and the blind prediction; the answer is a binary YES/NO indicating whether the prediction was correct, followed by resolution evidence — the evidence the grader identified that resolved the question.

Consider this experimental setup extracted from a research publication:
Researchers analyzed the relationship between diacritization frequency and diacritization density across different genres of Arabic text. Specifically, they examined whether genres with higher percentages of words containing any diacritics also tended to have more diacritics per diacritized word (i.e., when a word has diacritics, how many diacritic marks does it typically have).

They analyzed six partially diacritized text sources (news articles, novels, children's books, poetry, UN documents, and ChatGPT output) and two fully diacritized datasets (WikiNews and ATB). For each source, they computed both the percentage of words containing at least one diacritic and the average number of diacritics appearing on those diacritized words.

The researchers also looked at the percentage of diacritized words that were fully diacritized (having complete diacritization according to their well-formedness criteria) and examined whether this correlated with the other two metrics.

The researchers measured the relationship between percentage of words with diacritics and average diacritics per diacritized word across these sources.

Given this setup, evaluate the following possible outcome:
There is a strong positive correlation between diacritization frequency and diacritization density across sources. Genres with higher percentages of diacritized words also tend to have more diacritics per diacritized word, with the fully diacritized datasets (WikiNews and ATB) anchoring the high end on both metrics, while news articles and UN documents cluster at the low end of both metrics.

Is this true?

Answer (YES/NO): YES